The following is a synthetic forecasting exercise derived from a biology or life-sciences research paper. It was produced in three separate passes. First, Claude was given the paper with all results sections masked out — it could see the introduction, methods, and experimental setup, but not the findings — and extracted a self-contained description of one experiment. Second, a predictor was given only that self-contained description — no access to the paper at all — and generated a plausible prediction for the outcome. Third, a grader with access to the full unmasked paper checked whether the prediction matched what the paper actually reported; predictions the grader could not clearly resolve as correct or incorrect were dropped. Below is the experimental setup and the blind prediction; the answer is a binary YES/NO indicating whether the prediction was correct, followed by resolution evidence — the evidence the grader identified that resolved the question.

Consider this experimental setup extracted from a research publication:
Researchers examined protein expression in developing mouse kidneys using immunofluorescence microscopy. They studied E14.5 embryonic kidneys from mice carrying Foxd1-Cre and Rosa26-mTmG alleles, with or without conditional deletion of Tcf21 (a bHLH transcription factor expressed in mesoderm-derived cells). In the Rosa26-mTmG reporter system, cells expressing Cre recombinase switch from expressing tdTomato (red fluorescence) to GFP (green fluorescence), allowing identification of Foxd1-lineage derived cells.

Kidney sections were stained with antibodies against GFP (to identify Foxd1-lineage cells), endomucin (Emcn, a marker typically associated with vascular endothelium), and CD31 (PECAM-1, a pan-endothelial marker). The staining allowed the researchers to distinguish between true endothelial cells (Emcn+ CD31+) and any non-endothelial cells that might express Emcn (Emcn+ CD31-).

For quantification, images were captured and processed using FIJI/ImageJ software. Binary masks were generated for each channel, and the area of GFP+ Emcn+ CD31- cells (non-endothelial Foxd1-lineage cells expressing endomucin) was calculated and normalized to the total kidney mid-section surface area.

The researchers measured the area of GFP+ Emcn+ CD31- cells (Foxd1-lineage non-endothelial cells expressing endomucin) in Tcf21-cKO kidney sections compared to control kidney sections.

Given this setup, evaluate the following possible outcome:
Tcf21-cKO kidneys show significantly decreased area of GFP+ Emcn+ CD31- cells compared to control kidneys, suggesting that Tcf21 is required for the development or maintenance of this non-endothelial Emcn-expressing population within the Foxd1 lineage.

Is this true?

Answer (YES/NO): NO